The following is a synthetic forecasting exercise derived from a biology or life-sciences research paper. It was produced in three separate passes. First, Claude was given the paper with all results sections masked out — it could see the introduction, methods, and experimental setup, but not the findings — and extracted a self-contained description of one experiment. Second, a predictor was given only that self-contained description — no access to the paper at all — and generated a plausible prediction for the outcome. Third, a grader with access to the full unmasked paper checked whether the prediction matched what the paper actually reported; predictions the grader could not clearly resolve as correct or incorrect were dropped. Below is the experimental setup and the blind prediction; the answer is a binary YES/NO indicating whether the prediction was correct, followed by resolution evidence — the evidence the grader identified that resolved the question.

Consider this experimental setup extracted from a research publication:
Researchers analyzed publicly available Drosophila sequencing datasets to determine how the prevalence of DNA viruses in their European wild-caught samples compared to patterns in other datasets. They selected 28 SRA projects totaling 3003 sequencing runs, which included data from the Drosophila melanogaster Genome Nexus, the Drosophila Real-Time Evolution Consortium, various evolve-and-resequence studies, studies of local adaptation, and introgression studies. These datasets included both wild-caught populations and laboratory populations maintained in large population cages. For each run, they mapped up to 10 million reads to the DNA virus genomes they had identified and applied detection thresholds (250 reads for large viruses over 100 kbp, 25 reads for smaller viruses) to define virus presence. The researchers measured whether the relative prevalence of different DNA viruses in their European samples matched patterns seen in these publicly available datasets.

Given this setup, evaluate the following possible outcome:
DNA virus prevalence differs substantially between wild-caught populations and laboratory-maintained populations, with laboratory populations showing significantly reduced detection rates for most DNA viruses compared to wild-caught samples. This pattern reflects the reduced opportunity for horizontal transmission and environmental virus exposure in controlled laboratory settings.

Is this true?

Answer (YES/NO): YES